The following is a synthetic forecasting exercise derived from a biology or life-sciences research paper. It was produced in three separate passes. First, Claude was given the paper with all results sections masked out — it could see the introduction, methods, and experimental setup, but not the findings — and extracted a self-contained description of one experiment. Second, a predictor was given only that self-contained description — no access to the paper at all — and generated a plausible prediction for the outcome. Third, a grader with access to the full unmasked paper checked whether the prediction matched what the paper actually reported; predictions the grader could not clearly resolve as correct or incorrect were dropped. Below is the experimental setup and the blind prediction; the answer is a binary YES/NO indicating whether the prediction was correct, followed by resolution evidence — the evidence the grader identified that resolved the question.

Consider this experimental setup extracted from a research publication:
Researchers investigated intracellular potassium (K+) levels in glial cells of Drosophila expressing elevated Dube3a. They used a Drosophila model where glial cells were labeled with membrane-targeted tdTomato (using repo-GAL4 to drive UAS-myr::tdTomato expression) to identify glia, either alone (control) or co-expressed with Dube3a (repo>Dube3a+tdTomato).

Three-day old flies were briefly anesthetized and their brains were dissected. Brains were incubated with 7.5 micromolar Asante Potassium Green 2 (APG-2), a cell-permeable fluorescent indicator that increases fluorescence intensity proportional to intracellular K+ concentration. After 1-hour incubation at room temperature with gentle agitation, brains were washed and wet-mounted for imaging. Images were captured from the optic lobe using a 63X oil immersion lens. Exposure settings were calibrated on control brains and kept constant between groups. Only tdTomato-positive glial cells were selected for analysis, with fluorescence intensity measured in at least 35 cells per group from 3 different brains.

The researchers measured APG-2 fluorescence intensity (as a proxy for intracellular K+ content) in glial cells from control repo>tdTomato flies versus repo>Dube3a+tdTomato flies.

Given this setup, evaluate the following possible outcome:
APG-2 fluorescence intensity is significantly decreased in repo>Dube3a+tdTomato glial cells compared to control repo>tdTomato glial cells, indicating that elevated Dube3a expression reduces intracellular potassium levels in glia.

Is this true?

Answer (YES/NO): YES